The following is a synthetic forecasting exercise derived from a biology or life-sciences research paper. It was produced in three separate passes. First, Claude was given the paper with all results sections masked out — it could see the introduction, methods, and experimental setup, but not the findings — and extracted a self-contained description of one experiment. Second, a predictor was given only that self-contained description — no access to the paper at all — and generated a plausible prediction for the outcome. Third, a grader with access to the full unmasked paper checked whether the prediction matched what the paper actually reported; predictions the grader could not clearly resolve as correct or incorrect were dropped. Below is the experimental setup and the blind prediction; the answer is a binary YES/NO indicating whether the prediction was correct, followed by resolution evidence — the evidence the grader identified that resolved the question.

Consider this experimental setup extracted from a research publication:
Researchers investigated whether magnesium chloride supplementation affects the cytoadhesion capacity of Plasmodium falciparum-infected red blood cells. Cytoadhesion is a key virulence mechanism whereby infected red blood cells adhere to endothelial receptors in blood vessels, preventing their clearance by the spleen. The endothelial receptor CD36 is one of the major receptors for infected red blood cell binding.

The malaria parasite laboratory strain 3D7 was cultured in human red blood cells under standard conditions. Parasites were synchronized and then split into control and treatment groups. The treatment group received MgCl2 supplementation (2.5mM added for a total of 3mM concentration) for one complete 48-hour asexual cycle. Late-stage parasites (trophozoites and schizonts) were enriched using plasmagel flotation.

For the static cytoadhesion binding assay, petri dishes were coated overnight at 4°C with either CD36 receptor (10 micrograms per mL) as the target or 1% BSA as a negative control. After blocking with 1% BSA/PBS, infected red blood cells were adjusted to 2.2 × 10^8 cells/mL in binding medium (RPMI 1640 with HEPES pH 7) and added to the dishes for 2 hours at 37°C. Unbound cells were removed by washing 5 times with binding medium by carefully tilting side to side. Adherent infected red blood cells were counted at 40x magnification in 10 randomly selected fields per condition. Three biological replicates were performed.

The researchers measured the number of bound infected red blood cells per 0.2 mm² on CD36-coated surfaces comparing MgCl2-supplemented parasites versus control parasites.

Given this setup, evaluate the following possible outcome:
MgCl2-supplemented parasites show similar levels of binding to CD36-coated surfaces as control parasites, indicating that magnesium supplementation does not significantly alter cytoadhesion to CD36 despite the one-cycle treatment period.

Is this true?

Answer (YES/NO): NO